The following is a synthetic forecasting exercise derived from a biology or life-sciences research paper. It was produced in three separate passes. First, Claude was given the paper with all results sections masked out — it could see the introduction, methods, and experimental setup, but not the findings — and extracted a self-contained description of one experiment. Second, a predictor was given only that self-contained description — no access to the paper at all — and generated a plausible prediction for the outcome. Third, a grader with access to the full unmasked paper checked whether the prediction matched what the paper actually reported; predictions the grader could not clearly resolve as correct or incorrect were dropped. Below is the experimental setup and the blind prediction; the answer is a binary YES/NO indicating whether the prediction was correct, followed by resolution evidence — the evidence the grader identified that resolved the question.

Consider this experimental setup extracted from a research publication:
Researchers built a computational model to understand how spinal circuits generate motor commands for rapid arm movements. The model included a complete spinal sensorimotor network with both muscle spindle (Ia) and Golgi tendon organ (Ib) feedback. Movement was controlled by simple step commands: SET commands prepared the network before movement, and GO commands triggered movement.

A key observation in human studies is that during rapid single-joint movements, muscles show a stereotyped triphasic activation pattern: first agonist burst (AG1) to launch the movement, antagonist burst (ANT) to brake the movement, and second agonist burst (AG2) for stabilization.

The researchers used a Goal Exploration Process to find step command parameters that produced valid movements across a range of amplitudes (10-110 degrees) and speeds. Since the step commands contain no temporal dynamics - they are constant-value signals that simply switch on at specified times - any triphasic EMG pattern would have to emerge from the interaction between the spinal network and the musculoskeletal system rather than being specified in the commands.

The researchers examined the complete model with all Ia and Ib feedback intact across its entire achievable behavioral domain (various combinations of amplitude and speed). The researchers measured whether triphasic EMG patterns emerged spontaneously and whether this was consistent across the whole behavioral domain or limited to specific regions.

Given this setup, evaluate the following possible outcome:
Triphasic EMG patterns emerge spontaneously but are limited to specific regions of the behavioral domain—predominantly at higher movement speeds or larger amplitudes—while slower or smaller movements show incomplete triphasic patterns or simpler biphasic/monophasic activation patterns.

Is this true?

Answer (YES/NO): NO